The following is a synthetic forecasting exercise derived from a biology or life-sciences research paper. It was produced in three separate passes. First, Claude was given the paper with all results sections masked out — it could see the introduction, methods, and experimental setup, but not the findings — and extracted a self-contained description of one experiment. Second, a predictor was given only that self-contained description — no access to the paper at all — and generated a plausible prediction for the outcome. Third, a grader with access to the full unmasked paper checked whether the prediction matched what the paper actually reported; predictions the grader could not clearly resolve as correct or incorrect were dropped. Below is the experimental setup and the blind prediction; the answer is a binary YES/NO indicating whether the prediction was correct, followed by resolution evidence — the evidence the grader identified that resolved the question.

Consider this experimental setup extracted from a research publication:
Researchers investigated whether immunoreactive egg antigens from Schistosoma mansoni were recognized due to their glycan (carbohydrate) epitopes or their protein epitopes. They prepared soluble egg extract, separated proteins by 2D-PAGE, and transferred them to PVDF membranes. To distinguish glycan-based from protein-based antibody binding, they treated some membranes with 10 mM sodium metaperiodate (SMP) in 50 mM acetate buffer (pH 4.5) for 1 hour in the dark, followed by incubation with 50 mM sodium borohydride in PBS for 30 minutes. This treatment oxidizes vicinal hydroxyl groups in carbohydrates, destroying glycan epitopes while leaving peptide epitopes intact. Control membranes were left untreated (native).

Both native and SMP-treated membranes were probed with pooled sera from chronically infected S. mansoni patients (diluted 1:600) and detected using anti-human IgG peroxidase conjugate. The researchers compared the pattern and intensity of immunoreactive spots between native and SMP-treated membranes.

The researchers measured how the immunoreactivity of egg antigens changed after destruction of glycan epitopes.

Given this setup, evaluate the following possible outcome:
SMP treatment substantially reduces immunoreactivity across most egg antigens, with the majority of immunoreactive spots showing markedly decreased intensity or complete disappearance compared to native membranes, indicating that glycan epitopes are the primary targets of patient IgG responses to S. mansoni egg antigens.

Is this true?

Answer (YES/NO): NO